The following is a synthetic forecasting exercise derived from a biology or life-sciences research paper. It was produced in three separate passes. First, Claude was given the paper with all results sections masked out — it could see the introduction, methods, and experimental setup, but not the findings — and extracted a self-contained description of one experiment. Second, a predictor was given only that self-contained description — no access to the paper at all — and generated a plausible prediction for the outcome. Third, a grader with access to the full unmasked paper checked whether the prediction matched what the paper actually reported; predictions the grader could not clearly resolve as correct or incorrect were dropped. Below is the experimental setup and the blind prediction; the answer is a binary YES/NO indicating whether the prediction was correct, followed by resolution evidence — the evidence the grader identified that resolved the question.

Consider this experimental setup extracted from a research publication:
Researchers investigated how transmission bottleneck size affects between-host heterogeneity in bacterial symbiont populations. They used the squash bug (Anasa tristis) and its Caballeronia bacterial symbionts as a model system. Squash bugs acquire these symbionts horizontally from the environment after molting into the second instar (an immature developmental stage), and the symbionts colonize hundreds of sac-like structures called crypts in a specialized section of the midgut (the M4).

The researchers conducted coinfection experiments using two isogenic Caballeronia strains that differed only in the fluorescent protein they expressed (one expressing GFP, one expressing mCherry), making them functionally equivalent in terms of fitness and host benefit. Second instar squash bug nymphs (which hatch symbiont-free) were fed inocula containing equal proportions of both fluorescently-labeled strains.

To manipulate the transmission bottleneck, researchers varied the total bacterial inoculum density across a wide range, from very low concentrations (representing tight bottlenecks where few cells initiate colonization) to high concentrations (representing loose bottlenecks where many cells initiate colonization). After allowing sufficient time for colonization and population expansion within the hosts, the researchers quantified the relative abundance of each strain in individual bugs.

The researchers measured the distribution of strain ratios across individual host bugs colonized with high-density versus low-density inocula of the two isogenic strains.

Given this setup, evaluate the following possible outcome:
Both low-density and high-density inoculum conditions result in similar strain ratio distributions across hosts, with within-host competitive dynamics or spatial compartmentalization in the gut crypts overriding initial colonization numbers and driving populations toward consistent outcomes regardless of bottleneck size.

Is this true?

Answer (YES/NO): NO